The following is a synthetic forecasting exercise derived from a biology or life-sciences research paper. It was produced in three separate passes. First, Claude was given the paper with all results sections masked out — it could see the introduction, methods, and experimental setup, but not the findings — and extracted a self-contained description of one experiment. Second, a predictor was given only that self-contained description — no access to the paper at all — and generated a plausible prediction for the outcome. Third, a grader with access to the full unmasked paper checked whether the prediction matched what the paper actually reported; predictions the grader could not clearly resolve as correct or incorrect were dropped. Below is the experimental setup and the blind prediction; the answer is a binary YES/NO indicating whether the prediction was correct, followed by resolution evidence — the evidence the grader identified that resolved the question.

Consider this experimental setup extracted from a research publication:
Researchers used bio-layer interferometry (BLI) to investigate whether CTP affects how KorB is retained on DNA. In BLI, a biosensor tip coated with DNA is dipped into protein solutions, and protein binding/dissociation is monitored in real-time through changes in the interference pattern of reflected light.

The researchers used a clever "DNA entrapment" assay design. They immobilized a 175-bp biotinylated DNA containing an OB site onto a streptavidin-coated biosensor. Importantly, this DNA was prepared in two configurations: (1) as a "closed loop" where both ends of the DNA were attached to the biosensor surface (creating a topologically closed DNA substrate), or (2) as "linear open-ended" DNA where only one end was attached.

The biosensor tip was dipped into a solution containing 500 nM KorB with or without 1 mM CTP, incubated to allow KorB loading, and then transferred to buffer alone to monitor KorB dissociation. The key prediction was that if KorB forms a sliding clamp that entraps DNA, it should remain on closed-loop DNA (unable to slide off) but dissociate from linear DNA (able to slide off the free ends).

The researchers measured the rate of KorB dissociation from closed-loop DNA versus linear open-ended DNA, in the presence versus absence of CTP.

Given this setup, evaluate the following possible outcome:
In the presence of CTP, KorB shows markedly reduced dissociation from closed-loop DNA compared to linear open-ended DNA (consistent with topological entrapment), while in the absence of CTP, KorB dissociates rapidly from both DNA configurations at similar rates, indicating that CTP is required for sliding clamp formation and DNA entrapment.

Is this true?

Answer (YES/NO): YES